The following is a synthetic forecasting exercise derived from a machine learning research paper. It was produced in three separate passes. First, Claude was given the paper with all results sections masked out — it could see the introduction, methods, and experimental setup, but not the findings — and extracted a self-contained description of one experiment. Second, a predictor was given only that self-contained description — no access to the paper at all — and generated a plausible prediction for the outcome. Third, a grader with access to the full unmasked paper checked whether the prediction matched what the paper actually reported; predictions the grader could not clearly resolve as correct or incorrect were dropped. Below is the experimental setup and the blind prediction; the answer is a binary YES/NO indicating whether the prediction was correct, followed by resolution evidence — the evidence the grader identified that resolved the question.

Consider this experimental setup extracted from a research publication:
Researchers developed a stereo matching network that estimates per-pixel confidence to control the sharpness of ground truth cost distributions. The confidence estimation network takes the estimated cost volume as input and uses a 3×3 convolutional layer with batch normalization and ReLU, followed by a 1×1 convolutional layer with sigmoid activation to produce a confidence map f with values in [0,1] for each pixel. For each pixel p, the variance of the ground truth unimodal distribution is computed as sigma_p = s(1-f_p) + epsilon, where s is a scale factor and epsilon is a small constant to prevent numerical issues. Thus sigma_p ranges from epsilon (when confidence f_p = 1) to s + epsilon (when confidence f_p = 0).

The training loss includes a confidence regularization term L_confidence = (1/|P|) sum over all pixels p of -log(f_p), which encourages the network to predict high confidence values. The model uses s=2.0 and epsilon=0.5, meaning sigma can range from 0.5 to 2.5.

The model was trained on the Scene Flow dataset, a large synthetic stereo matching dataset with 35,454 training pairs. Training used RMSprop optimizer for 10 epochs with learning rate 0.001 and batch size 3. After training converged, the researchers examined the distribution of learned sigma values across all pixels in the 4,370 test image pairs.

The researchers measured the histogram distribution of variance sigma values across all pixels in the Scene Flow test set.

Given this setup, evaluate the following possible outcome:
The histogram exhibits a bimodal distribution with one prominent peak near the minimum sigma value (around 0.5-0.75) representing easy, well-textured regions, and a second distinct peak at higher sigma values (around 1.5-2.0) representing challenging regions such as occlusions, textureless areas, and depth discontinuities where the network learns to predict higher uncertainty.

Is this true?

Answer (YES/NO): NO